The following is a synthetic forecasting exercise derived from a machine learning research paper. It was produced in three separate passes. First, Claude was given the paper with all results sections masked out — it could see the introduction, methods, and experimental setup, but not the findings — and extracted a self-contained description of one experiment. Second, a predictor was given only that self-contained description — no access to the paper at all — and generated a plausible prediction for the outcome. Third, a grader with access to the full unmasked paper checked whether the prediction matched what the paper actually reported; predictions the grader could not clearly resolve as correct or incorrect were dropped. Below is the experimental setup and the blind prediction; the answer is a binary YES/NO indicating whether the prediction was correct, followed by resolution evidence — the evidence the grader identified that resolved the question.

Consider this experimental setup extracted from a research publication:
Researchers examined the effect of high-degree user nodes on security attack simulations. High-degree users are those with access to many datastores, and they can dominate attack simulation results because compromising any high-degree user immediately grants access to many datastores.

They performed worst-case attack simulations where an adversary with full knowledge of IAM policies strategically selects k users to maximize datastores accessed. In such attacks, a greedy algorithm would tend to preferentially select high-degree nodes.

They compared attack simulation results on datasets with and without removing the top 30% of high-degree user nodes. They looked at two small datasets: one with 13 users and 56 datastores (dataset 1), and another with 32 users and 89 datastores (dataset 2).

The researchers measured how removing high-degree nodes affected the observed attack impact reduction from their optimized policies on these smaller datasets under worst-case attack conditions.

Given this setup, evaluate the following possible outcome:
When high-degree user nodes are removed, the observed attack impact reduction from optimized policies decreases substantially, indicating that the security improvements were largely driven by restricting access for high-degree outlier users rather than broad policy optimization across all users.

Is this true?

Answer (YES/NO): NO